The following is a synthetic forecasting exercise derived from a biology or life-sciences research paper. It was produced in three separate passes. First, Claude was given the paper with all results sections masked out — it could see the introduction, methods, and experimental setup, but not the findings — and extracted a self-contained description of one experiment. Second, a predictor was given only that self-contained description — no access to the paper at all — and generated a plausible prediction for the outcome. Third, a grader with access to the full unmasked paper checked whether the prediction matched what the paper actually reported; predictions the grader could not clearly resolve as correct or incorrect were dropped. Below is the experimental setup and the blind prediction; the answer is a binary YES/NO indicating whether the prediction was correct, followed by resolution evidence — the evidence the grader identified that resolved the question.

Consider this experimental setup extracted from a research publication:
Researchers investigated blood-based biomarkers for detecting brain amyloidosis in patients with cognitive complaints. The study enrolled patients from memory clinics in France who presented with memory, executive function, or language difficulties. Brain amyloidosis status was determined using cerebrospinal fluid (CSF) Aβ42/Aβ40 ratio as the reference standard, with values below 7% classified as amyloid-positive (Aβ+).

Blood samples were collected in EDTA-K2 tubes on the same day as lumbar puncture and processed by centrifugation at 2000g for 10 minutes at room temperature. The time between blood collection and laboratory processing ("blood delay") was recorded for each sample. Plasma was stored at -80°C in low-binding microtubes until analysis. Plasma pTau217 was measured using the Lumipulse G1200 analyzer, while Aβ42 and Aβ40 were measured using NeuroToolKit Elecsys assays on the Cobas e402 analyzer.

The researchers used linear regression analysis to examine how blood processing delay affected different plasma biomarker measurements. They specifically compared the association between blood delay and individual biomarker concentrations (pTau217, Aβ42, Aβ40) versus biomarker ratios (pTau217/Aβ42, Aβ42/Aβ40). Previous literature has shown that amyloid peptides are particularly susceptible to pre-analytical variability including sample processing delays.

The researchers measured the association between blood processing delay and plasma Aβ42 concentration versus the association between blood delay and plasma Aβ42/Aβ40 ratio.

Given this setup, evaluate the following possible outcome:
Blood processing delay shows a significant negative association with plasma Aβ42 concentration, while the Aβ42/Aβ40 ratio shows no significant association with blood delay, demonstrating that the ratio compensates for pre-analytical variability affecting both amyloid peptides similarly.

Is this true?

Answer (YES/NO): YES